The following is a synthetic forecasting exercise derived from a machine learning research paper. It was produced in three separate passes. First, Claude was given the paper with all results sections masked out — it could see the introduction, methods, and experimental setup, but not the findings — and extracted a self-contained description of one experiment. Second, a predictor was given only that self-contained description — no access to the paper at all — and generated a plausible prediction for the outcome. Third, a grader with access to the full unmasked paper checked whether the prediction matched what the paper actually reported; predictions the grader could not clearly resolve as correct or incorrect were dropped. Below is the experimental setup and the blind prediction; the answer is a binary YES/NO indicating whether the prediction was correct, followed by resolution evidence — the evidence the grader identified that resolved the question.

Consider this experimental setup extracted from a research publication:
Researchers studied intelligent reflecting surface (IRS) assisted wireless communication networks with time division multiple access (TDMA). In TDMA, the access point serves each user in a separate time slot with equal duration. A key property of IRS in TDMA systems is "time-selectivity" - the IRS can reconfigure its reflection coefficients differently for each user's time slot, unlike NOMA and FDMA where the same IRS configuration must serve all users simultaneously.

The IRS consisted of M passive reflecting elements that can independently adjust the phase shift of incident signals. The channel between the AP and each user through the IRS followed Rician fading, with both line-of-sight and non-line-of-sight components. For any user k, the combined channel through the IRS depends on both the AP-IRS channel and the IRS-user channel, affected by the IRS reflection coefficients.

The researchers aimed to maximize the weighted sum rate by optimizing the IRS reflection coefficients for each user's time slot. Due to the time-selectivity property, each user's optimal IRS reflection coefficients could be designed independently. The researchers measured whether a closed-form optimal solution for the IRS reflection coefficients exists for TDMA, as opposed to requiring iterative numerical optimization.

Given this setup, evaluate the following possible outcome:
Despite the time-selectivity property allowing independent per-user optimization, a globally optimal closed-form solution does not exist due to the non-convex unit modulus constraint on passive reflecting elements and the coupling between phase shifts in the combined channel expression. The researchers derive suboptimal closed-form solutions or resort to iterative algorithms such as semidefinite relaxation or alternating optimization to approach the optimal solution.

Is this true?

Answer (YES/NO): NO